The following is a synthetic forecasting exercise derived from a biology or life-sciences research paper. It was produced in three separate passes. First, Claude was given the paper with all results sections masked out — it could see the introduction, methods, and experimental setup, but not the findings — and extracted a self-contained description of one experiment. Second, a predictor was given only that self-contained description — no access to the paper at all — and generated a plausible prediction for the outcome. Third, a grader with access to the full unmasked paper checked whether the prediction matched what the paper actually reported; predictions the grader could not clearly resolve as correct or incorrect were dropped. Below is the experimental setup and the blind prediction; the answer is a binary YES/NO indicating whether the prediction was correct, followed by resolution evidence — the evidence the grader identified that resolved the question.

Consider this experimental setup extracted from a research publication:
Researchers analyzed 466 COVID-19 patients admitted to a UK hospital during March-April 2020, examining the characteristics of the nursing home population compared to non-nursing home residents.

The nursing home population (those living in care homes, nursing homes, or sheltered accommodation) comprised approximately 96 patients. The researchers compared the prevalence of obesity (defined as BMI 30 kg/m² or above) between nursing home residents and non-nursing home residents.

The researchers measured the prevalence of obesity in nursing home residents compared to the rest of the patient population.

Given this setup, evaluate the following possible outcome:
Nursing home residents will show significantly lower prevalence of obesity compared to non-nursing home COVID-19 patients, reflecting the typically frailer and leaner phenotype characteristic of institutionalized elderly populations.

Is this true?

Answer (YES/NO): YES